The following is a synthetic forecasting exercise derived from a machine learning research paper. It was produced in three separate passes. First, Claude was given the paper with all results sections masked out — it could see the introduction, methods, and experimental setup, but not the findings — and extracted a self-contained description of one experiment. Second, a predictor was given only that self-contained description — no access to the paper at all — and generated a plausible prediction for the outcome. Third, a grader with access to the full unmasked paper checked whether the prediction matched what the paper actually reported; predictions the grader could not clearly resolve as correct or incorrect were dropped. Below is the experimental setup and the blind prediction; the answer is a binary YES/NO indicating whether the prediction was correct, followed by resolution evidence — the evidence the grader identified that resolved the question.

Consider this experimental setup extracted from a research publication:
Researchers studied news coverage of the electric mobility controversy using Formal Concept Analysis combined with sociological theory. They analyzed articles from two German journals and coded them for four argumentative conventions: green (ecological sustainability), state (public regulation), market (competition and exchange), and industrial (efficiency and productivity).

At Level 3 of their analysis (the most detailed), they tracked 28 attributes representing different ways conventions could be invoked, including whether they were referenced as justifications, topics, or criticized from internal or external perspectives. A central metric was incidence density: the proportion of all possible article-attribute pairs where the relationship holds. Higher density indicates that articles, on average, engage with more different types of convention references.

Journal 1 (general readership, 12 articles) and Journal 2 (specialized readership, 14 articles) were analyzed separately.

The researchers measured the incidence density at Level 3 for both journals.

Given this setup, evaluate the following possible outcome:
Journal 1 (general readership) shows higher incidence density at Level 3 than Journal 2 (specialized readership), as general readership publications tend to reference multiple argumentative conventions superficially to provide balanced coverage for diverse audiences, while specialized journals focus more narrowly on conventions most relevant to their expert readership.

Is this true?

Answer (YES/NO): NO